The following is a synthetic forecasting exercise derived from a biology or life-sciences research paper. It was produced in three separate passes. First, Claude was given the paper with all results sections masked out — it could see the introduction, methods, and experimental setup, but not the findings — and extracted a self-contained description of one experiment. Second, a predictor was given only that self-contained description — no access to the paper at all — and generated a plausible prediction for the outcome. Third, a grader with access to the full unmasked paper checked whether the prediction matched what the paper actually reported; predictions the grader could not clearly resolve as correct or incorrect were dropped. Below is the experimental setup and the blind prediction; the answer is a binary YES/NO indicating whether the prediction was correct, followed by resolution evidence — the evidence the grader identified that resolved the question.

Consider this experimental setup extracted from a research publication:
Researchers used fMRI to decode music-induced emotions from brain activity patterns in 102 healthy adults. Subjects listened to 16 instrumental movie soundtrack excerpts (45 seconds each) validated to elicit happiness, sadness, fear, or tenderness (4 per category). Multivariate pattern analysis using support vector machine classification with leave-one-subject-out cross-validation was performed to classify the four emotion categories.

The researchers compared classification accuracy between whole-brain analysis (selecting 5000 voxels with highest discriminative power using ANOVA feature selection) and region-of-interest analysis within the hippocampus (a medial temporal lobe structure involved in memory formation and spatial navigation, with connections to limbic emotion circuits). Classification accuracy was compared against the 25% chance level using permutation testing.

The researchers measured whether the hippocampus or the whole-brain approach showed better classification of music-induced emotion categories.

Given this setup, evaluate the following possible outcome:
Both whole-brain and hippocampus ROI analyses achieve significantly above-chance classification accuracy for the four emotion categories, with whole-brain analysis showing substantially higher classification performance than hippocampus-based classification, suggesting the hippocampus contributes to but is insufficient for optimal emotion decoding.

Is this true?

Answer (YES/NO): NO